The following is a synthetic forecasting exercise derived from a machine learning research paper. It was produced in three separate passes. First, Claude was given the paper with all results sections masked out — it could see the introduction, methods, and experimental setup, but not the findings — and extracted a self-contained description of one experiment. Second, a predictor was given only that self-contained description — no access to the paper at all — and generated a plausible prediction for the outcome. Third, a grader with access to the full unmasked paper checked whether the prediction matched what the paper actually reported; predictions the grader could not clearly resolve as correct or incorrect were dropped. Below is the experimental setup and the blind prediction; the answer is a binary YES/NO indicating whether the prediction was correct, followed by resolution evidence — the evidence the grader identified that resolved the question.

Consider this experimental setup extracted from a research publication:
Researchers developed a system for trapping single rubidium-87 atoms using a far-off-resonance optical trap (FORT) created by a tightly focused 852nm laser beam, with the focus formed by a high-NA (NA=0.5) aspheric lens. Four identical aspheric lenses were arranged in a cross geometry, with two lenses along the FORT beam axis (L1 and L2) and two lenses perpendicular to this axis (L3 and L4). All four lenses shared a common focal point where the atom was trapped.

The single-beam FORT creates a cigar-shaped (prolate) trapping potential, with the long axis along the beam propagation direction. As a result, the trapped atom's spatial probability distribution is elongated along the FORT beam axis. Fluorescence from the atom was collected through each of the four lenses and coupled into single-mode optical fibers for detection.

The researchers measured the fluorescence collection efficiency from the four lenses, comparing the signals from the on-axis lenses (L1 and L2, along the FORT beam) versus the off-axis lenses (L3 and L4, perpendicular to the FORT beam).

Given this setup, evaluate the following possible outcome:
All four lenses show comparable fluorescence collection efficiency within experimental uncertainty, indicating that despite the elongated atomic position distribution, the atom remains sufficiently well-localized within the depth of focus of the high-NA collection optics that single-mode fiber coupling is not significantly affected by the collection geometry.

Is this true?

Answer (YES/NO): NO